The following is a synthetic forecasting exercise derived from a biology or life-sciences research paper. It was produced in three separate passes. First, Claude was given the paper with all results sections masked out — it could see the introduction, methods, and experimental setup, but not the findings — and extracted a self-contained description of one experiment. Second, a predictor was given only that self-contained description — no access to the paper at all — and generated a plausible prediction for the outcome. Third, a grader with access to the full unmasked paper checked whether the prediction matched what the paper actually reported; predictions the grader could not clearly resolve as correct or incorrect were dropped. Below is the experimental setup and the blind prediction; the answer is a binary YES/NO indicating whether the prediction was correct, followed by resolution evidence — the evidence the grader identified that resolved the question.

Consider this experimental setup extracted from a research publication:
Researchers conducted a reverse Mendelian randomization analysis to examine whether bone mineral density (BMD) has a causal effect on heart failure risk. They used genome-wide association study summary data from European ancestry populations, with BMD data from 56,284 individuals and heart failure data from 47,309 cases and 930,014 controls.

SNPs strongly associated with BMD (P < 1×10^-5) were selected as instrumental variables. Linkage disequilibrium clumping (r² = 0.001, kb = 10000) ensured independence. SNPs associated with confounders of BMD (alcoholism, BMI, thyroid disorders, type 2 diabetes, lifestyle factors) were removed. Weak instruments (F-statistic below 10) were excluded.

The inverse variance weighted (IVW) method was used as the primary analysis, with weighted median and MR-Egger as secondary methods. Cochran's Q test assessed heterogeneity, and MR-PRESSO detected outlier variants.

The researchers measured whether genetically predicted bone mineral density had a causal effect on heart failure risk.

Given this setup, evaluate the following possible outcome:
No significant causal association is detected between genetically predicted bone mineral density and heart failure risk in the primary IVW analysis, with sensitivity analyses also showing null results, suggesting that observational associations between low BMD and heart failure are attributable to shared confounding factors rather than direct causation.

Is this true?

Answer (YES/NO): YES